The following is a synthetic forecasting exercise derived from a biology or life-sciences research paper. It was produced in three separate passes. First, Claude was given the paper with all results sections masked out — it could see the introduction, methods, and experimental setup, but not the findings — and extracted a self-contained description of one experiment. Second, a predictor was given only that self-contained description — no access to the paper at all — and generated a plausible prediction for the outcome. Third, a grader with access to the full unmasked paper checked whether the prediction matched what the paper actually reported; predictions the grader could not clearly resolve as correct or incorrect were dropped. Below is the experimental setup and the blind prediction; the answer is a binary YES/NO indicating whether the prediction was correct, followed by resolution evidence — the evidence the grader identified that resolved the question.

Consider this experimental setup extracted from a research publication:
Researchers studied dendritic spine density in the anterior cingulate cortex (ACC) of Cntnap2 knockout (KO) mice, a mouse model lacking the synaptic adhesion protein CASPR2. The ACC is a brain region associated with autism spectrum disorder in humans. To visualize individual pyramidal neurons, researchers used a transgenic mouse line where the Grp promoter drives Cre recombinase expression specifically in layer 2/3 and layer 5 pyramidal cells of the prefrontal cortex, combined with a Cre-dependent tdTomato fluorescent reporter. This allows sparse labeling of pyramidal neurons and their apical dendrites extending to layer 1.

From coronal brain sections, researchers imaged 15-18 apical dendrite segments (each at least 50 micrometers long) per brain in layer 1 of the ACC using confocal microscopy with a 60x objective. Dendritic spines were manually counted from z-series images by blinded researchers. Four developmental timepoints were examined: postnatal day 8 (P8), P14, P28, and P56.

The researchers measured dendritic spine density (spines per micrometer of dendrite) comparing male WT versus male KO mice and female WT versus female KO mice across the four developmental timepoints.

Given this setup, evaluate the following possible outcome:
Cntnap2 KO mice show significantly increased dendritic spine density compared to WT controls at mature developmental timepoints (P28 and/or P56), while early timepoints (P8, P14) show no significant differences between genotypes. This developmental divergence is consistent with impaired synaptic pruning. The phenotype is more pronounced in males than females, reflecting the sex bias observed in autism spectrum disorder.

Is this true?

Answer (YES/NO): NO